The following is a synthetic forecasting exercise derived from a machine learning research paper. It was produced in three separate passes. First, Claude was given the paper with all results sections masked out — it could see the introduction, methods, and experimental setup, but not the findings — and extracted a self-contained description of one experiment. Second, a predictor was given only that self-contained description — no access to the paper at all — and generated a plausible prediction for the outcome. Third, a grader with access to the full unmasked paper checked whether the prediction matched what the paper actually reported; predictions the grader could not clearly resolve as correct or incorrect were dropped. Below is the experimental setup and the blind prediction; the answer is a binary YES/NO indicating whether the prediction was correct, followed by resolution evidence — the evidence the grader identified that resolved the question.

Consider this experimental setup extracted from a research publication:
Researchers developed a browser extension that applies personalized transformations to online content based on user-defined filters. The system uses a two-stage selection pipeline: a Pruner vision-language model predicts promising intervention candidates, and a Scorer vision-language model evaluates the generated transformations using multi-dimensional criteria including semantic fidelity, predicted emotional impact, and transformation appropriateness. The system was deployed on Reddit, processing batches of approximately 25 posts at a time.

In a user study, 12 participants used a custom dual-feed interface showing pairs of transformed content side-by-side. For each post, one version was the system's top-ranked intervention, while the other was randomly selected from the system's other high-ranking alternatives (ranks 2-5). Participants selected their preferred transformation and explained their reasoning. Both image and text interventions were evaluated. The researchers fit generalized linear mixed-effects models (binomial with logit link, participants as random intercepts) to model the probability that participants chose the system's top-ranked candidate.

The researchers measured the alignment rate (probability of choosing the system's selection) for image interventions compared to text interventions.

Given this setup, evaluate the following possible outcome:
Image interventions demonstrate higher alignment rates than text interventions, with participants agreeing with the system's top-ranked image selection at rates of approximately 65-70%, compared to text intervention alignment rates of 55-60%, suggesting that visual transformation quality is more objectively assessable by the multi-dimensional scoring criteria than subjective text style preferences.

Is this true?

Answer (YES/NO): NO